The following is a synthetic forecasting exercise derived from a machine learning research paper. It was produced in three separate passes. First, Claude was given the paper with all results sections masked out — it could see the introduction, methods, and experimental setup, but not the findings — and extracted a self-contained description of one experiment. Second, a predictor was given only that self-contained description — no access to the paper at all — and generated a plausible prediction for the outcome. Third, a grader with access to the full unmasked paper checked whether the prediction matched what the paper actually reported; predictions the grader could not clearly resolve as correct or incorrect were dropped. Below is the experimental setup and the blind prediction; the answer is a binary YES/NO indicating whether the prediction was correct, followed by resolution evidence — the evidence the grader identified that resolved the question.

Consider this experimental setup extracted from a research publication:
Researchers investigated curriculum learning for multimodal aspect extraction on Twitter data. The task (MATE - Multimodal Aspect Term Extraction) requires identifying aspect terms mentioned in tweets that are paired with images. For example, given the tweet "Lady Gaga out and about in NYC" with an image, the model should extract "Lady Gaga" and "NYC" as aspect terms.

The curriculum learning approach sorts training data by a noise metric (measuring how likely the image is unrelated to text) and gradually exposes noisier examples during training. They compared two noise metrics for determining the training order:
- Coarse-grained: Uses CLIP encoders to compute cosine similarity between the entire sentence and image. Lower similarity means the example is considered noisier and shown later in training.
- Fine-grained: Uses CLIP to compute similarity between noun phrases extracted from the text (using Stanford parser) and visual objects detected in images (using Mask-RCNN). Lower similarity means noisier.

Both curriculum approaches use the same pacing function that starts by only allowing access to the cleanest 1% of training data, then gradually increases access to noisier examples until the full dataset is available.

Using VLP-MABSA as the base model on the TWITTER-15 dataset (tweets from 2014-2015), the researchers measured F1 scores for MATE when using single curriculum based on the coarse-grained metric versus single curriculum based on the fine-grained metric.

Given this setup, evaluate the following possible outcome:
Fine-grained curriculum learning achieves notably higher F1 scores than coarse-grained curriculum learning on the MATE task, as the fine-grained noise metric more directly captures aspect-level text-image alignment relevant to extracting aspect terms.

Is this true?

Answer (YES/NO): NO